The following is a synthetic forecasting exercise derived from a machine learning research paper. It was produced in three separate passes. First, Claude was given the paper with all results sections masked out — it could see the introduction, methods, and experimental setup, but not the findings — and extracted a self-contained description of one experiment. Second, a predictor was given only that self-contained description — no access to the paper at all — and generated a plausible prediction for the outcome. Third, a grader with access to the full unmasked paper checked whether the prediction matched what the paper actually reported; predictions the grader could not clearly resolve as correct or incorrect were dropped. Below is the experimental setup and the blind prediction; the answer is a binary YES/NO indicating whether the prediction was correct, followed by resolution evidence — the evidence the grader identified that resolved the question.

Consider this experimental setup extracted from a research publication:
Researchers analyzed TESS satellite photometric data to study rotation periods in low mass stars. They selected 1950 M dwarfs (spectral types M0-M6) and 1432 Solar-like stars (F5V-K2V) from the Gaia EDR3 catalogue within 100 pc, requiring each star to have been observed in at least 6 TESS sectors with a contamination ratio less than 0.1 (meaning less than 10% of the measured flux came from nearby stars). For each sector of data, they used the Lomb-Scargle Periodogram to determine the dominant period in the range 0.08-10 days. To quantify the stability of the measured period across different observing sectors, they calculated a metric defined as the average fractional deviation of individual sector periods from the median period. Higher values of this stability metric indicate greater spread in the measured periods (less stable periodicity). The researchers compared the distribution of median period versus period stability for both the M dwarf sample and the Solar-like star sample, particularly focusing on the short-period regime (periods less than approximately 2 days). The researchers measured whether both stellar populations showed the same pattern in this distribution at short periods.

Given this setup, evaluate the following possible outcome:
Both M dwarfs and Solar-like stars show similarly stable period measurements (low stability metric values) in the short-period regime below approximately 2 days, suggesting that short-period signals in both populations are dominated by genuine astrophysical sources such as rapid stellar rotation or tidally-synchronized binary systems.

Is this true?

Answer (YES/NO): NO